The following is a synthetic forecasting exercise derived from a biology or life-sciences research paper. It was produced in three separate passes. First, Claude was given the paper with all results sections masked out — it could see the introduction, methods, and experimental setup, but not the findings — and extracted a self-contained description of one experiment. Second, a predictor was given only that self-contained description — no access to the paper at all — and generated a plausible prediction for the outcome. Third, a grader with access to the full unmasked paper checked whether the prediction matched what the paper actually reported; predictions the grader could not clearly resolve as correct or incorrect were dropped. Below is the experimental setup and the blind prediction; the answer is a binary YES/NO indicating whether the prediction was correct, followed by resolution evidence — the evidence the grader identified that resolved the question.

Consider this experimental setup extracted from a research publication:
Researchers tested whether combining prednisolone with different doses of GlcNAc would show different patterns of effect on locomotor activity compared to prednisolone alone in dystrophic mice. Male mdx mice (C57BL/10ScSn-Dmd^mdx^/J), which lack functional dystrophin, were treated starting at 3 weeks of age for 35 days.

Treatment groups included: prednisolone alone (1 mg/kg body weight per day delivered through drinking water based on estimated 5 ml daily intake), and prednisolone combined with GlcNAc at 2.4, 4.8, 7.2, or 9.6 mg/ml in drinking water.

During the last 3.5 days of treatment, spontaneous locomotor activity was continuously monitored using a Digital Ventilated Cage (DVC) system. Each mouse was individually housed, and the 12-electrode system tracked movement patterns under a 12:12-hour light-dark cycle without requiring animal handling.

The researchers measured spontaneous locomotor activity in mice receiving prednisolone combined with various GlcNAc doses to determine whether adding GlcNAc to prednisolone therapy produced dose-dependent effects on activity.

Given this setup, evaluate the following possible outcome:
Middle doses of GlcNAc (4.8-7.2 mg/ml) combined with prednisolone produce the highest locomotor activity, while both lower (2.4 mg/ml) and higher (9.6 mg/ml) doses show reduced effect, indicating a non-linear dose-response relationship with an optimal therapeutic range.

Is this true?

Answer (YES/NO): NO